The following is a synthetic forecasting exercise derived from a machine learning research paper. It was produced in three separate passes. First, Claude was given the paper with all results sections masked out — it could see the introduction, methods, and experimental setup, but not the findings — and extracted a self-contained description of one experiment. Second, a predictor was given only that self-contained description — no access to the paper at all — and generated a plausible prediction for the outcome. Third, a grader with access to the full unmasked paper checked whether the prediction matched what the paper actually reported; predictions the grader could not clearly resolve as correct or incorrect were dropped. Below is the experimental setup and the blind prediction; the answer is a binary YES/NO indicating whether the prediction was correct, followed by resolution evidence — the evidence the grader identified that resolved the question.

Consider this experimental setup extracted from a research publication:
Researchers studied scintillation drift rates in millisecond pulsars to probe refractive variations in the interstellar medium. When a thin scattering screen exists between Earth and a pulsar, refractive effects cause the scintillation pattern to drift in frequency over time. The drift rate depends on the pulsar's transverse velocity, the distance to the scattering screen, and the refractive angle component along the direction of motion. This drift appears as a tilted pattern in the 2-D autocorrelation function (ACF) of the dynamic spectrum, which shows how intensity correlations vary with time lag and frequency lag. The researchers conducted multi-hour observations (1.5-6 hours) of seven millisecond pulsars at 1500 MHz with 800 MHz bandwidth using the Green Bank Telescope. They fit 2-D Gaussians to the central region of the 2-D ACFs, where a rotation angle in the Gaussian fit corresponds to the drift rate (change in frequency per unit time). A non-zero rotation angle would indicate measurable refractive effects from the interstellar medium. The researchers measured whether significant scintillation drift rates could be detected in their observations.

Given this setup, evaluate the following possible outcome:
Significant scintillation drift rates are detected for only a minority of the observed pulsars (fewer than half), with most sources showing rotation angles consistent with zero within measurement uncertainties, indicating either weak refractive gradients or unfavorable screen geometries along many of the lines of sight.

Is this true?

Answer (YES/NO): NO